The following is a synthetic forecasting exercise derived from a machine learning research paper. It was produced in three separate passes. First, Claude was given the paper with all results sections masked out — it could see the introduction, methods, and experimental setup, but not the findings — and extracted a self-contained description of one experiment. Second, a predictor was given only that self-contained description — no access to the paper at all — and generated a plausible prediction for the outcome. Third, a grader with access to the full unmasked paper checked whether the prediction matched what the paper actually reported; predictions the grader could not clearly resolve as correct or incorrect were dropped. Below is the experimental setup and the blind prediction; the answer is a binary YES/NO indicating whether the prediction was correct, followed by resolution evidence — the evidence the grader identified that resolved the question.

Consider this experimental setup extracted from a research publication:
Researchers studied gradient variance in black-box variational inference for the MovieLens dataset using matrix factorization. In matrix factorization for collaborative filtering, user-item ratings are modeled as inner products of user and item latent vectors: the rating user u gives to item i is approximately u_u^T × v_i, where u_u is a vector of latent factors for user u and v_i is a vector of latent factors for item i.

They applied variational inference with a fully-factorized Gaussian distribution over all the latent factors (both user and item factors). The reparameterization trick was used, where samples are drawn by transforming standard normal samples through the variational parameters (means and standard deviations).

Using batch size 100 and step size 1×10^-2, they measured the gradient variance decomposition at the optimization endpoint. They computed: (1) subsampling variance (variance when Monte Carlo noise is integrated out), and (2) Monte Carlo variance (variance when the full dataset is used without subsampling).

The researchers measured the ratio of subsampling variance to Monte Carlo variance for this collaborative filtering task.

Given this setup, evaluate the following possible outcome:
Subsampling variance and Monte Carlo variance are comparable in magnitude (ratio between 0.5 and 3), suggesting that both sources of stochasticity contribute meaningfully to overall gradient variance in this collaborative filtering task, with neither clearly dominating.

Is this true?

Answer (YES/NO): NO